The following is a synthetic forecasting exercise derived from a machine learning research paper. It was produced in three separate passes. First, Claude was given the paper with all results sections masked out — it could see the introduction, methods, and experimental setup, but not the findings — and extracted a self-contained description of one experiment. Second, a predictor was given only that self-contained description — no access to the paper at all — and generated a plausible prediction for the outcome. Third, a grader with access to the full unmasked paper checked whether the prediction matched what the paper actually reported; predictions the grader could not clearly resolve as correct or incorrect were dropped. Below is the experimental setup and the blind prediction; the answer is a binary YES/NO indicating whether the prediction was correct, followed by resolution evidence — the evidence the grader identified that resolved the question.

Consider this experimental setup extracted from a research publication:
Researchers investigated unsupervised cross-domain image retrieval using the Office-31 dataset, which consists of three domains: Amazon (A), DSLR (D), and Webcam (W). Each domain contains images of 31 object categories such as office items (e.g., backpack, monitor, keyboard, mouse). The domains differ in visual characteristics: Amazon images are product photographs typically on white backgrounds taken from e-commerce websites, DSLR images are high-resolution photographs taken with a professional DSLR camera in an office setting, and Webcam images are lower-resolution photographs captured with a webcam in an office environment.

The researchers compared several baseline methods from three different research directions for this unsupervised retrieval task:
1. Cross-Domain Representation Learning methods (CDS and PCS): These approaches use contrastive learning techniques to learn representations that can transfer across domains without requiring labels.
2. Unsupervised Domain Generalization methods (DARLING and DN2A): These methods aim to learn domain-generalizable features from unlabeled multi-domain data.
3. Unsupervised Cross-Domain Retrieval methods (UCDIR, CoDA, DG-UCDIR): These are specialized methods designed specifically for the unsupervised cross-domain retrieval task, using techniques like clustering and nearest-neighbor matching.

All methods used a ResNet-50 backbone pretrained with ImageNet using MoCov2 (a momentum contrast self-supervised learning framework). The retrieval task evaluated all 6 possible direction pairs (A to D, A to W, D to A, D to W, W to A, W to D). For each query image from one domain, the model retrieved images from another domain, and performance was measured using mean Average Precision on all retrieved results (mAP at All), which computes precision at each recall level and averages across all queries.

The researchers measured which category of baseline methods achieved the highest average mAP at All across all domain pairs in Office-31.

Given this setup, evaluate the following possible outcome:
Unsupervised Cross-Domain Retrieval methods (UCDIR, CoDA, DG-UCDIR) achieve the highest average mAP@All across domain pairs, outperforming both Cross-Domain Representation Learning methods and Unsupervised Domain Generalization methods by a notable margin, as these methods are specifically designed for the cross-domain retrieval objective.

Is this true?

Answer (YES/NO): YES